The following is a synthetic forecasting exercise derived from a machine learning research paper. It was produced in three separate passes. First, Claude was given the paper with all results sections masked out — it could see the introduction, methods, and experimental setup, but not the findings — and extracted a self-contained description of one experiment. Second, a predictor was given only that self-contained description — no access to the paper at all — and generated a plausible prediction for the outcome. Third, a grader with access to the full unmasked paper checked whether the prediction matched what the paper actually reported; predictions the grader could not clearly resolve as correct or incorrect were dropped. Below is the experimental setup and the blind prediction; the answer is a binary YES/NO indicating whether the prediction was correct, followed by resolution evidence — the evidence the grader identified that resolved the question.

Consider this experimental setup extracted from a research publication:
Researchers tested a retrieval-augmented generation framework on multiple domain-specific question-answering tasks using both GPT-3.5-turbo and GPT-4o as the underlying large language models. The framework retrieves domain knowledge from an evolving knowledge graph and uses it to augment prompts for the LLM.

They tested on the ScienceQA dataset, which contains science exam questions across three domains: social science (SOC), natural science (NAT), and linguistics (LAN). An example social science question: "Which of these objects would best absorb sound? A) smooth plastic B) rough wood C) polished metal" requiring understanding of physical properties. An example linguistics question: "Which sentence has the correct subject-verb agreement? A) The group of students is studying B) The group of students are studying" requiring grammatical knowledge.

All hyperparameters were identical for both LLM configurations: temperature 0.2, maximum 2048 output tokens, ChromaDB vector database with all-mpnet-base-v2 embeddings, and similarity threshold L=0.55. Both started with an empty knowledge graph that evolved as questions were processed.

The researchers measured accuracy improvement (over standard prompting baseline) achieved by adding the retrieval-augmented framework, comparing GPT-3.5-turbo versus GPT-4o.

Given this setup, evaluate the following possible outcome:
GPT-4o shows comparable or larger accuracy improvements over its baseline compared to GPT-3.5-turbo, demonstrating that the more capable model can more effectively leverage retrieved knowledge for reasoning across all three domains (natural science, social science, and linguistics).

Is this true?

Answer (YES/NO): NO